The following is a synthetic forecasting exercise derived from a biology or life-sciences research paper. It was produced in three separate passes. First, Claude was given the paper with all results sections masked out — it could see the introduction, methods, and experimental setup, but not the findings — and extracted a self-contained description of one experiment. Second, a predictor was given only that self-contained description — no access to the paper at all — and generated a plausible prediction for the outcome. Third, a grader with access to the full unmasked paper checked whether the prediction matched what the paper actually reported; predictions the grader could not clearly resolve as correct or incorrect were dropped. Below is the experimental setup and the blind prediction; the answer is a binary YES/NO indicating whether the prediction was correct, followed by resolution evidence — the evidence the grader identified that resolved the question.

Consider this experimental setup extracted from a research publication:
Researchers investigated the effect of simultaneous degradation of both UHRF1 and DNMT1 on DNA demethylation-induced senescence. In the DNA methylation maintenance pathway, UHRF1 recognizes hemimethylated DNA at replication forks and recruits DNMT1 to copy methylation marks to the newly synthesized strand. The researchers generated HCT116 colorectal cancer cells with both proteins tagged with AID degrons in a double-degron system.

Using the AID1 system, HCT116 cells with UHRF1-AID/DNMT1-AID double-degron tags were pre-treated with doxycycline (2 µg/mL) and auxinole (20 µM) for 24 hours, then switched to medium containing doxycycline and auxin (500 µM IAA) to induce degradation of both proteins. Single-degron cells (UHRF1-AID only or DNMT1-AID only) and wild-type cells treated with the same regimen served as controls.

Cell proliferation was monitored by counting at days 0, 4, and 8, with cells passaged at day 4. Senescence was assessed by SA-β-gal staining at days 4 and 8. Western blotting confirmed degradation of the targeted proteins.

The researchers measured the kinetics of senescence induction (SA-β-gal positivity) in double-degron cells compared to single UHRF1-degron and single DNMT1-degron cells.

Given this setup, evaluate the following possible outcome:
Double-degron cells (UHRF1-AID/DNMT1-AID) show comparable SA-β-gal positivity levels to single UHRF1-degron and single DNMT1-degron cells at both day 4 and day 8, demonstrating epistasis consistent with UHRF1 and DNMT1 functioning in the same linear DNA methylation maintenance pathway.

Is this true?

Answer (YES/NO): NO